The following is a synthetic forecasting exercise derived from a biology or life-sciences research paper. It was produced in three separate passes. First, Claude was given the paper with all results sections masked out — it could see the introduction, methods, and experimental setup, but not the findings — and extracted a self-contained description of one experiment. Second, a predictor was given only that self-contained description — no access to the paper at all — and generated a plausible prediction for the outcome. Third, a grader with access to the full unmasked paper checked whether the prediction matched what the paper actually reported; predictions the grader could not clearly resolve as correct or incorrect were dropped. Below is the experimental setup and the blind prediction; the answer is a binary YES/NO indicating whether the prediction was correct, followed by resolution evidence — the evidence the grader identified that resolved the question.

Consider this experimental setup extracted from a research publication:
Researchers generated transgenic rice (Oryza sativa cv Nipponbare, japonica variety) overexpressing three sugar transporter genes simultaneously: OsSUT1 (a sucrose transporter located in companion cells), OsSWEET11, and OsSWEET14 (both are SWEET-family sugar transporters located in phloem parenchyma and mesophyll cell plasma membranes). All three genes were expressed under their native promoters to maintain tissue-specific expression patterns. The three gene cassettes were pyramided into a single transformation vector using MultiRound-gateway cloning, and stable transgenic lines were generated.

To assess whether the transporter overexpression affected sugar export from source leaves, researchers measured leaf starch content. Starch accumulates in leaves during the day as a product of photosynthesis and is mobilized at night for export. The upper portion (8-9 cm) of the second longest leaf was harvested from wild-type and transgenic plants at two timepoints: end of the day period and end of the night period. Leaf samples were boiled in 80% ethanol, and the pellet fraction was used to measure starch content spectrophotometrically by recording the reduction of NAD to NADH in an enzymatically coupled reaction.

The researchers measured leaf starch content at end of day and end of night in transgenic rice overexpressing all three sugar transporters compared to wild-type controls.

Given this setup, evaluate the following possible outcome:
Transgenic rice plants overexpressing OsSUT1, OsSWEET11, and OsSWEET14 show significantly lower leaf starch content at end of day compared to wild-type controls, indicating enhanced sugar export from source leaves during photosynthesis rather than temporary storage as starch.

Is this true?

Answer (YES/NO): NO